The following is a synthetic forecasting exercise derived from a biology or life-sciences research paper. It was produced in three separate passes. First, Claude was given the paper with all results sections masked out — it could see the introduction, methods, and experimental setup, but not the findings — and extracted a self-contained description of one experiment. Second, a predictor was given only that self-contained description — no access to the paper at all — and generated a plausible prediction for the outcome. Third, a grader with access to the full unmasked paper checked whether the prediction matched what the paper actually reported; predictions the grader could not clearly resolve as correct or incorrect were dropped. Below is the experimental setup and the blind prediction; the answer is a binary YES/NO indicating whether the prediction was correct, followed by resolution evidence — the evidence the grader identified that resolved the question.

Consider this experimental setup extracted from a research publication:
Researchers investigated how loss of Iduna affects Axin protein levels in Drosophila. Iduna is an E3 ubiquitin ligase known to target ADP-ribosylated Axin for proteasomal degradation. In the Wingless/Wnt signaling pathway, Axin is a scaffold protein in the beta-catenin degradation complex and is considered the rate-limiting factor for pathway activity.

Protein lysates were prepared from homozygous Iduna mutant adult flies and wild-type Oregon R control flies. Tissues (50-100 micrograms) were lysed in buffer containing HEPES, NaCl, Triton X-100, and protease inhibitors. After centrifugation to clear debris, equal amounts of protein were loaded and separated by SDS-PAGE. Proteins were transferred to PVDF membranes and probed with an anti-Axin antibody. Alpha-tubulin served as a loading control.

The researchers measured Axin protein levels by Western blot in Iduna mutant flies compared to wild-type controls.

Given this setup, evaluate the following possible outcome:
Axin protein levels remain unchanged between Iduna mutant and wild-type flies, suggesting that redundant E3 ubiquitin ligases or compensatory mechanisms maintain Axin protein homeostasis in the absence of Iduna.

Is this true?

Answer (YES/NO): NO